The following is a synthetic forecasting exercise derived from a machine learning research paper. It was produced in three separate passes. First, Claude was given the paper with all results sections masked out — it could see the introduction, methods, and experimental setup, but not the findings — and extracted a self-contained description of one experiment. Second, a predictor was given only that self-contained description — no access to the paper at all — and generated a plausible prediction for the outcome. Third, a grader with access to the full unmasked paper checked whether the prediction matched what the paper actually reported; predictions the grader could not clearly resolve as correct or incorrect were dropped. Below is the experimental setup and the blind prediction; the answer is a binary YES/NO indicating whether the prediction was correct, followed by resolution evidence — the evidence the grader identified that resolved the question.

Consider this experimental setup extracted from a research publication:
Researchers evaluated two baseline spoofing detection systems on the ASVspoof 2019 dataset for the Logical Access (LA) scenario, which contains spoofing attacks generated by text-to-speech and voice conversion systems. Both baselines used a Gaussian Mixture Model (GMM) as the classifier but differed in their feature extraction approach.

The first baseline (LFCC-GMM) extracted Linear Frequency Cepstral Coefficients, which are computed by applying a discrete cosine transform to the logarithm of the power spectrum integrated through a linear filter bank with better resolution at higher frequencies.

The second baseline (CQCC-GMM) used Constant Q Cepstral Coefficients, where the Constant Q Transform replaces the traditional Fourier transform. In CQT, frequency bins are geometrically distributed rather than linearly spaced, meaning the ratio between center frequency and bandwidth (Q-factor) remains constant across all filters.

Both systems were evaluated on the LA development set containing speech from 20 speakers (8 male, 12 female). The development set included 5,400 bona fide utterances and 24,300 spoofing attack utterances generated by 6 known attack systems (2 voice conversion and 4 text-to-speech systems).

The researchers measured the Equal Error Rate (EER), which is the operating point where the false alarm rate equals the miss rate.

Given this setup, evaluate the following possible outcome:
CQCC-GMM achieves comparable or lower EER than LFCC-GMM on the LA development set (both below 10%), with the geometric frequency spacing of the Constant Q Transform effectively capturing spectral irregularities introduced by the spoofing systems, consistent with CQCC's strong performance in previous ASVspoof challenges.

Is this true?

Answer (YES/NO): YES